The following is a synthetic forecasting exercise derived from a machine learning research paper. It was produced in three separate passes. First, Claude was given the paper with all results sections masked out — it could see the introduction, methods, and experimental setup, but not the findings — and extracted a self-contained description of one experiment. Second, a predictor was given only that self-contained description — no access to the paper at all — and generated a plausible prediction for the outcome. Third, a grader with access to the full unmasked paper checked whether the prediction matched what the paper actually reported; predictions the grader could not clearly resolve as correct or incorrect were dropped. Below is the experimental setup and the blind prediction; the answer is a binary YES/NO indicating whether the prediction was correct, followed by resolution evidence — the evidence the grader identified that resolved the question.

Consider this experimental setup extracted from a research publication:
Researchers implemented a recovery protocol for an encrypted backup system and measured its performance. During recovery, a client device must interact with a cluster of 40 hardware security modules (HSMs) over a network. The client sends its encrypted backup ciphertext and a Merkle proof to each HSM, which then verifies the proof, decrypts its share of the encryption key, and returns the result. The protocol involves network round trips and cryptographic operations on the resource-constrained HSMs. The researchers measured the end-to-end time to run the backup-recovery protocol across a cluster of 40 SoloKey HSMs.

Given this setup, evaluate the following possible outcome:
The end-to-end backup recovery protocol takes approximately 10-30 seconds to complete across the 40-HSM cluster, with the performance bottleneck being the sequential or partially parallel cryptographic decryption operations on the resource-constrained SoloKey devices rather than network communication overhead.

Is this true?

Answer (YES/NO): NO